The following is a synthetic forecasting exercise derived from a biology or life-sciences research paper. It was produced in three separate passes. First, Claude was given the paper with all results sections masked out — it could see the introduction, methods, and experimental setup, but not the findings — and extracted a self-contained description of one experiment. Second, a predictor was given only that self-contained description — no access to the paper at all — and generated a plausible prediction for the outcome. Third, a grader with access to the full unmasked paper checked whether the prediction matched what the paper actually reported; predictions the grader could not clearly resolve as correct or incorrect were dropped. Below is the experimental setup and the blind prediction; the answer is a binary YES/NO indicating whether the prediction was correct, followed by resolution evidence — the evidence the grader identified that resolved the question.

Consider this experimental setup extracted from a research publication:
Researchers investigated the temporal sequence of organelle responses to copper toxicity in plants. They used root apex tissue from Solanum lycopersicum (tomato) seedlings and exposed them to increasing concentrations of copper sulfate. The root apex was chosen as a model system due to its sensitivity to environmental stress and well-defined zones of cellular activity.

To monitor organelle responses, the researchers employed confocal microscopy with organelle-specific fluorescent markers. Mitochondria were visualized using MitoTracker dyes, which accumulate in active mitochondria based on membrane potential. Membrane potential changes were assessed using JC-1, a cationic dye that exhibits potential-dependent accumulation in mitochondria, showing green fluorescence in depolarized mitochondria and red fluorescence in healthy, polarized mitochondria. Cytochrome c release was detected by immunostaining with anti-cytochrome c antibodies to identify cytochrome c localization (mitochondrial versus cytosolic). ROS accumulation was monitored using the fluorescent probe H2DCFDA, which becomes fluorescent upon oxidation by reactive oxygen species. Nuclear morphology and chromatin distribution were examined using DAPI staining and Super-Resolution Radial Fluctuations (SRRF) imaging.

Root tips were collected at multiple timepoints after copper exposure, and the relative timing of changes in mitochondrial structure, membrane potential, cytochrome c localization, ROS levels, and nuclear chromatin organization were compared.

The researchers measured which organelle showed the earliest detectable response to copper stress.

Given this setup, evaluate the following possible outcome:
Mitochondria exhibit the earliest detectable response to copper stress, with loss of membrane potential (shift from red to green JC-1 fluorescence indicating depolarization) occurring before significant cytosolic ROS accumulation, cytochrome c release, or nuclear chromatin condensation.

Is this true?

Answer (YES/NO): NO